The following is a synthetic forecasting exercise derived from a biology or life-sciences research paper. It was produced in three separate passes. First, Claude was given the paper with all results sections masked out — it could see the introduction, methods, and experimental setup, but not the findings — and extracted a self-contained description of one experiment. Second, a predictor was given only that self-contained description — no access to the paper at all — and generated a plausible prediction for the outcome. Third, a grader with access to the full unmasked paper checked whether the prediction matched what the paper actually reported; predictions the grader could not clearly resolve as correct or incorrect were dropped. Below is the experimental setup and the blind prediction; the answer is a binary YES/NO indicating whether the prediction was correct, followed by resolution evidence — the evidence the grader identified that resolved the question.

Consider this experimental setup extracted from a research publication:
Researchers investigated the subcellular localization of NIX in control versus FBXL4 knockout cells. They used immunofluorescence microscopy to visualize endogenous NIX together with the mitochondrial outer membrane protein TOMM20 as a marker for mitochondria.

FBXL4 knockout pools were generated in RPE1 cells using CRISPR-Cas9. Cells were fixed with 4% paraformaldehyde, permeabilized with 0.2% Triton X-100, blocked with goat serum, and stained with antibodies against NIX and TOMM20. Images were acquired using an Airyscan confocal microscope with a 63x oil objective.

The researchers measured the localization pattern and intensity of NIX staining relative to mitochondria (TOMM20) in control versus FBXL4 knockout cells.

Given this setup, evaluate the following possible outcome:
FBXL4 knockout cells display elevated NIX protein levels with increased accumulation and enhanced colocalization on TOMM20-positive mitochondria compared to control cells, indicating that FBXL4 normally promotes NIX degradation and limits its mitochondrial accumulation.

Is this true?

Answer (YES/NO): YES